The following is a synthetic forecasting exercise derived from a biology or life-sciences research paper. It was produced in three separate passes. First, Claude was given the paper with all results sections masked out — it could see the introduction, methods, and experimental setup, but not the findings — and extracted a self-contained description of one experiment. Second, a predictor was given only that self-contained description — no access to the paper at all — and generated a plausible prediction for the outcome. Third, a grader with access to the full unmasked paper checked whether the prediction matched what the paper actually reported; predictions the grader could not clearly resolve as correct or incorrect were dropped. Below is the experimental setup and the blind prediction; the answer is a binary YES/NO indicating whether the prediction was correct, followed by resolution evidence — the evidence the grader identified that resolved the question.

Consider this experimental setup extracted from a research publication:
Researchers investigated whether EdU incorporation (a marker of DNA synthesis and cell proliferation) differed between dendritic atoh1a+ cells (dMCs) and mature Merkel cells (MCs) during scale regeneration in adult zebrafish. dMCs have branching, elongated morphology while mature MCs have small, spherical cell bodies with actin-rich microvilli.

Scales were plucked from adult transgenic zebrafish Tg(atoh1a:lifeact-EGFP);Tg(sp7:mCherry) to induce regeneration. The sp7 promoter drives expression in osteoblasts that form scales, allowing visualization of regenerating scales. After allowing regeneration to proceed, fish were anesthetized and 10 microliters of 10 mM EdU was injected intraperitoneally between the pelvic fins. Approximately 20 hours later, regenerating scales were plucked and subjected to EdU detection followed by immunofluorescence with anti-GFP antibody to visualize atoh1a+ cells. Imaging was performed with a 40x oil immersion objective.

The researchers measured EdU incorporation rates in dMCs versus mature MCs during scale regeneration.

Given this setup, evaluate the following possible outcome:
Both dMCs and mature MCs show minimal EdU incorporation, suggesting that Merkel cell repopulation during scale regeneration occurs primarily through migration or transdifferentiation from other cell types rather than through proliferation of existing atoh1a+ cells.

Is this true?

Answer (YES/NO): NO